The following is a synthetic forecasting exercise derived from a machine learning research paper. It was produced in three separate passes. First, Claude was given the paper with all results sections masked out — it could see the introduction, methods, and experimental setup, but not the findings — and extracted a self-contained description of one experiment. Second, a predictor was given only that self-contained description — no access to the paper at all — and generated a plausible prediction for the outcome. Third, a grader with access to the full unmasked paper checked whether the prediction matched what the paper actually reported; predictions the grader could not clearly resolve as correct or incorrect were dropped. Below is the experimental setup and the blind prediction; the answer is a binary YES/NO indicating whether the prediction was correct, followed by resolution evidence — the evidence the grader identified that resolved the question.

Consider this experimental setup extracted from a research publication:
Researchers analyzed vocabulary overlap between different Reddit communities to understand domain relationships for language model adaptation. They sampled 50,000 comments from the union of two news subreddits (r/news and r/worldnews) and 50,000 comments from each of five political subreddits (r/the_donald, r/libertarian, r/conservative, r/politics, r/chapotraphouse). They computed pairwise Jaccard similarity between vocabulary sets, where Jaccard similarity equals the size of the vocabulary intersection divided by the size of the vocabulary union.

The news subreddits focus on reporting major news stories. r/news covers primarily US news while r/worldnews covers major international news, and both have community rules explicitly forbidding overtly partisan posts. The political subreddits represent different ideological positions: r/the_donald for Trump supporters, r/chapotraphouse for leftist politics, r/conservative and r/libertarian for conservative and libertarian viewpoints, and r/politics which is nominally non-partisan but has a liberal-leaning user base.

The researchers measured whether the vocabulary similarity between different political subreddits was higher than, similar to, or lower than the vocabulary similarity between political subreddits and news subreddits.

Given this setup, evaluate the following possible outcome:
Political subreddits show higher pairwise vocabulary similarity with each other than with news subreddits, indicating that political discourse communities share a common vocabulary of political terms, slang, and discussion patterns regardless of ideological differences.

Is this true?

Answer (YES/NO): NO